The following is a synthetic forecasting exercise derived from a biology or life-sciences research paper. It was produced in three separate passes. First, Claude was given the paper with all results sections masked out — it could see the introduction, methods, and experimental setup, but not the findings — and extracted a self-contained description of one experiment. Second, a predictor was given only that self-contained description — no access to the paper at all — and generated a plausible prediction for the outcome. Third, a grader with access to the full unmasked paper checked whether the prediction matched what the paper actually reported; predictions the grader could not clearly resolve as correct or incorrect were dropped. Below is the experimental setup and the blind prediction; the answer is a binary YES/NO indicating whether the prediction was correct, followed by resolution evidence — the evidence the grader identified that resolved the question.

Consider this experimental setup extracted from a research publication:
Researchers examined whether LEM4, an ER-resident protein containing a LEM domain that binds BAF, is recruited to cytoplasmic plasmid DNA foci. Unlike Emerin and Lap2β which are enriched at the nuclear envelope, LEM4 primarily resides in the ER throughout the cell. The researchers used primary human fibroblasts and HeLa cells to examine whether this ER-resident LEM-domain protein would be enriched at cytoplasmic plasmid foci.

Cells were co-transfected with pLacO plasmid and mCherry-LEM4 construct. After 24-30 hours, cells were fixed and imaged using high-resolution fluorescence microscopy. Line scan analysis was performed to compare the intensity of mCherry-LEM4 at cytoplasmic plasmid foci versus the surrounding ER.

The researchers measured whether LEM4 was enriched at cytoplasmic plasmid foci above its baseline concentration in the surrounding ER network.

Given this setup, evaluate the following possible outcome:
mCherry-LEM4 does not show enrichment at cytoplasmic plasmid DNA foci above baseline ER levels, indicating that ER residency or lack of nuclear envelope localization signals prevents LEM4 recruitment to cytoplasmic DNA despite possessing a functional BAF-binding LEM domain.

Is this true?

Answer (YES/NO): NO